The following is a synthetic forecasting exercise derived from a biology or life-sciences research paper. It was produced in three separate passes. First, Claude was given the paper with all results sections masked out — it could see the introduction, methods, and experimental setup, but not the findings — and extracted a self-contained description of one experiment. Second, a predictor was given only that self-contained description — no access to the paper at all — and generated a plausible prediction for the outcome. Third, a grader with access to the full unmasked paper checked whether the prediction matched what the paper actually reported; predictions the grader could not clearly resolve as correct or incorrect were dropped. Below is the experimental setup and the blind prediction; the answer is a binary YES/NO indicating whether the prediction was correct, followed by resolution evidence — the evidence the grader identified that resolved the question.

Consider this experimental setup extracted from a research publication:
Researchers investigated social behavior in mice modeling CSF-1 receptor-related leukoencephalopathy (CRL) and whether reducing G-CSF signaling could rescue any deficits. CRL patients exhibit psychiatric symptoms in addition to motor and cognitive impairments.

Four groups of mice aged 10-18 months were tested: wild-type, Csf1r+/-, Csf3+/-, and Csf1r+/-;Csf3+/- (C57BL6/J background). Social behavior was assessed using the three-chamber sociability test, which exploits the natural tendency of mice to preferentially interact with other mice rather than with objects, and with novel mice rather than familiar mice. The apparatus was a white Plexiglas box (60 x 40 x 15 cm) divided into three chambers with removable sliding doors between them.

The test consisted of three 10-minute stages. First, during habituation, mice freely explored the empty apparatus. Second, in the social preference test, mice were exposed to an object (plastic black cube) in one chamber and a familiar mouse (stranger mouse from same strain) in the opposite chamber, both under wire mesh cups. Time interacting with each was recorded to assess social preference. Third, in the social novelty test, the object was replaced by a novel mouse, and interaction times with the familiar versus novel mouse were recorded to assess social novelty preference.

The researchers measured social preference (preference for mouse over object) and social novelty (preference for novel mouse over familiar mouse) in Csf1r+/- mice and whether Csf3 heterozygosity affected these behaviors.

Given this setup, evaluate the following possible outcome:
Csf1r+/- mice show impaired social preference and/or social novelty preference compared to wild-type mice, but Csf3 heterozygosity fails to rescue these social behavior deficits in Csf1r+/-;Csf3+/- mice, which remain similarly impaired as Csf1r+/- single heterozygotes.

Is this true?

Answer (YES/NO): NO